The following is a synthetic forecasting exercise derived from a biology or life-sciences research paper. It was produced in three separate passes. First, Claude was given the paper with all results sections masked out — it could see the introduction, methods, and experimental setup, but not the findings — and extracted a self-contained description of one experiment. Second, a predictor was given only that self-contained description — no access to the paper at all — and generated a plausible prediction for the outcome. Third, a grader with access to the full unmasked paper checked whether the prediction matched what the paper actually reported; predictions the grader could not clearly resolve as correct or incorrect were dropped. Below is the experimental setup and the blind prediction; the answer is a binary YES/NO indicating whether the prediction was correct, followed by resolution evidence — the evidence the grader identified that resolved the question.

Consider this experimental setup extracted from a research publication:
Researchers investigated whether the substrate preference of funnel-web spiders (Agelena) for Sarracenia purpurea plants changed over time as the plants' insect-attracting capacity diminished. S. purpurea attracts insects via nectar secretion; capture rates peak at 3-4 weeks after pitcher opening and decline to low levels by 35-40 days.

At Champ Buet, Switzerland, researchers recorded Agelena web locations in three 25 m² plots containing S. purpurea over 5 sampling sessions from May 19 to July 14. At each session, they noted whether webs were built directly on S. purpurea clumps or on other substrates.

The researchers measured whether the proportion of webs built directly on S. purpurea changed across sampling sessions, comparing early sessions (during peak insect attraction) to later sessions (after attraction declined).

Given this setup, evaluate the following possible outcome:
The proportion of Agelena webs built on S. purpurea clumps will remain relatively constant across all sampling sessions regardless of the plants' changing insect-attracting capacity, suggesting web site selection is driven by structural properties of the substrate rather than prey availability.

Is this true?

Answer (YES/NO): NO